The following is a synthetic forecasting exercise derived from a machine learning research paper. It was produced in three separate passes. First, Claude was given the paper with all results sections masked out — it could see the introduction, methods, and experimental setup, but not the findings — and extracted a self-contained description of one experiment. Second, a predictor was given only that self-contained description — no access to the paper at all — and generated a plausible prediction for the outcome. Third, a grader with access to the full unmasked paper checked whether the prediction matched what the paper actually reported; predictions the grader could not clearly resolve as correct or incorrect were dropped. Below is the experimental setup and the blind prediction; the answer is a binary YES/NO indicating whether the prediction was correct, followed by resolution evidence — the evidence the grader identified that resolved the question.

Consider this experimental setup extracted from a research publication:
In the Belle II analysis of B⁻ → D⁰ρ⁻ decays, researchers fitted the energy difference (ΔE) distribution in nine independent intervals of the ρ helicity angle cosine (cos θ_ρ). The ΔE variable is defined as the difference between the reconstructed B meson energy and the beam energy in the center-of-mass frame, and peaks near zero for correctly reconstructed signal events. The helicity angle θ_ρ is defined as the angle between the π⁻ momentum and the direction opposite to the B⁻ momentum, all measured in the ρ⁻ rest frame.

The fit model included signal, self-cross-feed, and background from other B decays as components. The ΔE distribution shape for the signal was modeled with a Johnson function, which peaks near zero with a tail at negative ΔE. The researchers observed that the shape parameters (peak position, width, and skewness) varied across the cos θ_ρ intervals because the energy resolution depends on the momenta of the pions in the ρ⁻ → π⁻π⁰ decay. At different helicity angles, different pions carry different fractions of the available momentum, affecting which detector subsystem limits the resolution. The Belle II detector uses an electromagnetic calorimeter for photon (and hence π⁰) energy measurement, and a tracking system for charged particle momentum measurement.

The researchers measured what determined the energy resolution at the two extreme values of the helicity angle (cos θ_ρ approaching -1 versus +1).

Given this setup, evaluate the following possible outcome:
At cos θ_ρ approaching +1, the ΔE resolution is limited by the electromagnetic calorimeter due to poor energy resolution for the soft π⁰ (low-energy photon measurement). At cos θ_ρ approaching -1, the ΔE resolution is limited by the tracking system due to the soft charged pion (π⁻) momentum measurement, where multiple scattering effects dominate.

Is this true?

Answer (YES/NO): NO